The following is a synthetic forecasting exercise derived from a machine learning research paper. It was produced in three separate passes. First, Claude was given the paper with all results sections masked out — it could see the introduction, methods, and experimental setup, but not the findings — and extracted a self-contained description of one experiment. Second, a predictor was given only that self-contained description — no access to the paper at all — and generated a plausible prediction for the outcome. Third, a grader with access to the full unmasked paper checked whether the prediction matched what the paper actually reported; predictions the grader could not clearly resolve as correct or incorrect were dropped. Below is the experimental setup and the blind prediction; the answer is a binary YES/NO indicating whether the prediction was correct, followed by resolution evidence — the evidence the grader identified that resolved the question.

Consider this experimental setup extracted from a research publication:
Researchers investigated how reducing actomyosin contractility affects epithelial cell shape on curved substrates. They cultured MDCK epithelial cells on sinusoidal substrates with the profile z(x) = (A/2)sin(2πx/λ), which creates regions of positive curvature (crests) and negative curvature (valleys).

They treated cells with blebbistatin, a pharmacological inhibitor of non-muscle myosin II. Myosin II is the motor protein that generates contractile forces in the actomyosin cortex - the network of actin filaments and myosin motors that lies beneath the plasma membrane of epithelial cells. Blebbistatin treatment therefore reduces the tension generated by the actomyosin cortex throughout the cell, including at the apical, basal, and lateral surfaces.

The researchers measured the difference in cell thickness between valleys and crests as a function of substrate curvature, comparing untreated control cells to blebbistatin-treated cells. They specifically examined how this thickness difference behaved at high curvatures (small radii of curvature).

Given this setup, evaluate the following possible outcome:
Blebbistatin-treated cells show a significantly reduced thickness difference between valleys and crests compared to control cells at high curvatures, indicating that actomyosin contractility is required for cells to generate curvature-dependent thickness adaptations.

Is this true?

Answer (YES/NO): NO